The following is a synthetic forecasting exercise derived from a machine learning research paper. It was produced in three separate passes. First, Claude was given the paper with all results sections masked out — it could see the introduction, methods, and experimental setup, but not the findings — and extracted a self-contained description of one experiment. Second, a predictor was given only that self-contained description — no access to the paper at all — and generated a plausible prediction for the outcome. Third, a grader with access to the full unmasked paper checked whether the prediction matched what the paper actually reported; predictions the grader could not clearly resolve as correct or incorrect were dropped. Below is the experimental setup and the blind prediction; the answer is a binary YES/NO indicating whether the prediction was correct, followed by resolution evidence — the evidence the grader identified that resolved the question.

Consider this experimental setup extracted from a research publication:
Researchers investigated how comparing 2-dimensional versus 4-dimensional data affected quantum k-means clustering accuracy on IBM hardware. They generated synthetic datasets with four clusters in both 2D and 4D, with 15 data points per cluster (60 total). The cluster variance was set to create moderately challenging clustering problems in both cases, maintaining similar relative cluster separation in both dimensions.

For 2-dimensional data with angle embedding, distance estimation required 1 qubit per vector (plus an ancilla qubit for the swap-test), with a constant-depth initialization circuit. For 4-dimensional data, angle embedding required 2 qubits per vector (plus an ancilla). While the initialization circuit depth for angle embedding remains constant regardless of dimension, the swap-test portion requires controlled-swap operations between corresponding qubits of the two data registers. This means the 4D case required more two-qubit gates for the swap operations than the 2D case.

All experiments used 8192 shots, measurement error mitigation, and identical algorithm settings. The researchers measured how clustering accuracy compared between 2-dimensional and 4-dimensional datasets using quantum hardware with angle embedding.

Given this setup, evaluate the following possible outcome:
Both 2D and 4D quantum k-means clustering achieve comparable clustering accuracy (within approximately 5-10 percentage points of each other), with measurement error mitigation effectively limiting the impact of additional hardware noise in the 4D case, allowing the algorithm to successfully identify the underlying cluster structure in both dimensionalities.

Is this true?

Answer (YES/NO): NO